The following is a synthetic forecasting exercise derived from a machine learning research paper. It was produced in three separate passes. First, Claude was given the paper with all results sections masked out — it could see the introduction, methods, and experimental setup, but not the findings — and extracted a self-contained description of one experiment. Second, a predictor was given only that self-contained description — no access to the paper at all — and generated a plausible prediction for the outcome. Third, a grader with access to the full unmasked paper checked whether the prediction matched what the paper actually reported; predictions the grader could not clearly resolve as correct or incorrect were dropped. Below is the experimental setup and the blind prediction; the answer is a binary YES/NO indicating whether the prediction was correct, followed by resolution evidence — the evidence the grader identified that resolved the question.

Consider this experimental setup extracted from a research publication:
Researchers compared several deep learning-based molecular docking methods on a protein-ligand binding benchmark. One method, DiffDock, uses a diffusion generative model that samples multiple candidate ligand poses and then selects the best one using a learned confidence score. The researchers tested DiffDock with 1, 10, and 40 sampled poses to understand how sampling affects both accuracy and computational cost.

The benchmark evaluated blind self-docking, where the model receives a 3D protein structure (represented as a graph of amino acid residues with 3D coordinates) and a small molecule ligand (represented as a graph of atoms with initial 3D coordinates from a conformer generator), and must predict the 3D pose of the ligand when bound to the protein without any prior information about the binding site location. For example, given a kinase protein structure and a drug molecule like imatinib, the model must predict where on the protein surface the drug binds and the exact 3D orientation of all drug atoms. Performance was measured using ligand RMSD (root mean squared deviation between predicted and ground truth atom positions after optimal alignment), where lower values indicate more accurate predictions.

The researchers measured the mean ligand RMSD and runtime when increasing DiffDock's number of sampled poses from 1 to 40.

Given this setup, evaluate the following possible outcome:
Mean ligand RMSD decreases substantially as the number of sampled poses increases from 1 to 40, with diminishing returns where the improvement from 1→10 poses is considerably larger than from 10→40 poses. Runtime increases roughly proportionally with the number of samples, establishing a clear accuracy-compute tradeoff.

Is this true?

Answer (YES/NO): YES